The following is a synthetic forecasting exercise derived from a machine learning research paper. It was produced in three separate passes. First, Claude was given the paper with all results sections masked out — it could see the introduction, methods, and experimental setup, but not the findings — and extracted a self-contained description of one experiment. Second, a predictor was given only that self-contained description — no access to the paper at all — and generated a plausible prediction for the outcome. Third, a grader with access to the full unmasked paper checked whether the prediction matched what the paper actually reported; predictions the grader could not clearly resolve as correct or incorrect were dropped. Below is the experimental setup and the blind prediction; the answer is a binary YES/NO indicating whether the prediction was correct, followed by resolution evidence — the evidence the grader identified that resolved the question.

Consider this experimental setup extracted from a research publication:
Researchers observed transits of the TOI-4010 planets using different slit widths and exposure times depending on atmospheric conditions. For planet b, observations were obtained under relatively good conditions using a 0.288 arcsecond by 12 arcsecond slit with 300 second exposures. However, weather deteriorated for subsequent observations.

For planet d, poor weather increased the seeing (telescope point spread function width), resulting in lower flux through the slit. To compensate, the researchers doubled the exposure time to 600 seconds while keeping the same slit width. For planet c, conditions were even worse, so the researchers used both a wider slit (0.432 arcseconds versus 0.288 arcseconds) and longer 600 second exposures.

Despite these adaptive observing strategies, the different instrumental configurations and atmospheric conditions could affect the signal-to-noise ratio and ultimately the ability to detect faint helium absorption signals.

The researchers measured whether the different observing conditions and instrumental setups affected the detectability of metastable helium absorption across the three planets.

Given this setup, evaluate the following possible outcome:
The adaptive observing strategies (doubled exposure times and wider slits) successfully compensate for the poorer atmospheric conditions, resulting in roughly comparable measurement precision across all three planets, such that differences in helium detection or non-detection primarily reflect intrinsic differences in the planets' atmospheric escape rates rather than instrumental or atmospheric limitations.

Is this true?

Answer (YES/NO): YES